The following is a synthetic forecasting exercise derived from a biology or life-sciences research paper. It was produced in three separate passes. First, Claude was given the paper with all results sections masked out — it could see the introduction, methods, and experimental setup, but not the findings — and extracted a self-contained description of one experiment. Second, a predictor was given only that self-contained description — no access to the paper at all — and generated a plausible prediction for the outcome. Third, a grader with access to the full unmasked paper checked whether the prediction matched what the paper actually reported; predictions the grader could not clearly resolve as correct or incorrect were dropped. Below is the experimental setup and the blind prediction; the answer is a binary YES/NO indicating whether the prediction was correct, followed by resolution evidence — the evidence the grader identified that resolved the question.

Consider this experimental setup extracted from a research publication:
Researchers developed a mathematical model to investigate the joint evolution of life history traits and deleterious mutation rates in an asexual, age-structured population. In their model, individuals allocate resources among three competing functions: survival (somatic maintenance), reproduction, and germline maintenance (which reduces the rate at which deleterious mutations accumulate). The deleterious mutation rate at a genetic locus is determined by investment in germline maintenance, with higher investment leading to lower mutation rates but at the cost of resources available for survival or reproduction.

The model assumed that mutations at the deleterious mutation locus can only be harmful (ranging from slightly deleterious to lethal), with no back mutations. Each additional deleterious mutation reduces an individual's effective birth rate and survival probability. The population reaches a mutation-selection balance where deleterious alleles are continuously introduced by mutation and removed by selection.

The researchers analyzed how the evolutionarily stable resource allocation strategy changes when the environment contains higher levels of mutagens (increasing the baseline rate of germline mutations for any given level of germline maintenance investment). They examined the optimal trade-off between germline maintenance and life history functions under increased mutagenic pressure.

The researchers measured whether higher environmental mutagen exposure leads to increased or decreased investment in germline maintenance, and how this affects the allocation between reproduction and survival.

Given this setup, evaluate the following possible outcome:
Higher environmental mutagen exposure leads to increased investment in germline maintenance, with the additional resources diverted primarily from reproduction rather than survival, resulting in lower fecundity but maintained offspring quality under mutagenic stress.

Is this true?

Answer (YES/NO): NO